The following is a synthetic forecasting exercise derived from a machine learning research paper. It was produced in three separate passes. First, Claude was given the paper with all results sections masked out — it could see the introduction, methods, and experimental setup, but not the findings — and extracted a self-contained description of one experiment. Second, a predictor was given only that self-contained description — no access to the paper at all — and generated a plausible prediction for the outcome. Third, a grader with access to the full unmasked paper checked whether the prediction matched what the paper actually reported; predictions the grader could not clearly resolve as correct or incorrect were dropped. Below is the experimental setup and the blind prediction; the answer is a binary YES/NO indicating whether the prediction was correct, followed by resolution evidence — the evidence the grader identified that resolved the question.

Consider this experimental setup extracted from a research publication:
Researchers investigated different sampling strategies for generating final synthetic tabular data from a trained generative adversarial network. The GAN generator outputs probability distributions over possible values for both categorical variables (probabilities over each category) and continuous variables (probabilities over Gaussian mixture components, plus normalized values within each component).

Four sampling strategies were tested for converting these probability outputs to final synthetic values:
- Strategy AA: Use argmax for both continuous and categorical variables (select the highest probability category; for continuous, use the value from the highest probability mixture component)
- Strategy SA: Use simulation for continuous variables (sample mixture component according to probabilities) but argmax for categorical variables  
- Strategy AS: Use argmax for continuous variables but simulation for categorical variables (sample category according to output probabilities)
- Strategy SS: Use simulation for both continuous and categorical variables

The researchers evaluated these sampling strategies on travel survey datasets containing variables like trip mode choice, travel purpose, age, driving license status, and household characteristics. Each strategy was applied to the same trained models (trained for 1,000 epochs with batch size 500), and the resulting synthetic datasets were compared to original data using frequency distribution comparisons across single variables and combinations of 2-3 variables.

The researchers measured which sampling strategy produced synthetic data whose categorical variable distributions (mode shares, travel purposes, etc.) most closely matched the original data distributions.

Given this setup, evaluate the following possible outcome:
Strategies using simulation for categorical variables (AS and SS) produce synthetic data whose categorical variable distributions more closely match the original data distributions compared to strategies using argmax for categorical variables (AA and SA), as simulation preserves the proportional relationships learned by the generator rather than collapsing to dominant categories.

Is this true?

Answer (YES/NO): YES